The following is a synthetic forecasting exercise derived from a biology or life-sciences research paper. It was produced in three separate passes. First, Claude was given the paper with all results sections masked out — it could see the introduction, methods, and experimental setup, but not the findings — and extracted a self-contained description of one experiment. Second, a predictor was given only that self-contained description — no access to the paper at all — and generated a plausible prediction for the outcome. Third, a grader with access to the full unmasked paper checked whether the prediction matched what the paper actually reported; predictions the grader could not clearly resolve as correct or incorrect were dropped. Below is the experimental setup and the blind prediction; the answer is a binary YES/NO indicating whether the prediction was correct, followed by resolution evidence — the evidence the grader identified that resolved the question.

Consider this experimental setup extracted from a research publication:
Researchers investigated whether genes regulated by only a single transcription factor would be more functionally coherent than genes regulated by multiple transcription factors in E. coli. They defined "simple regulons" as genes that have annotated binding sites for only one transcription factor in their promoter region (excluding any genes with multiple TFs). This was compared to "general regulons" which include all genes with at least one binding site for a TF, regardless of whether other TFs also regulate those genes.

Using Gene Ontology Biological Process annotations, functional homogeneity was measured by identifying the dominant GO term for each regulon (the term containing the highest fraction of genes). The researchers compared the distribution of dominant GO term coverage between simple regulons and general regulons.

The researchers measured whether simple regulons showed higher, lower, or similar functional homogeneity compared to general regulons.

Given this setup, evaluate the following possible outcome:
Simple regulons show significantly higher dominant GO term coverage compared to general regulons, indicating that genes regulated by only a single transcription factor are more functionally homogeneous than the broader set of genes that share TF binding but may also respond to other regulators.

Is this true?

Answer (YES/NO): NO